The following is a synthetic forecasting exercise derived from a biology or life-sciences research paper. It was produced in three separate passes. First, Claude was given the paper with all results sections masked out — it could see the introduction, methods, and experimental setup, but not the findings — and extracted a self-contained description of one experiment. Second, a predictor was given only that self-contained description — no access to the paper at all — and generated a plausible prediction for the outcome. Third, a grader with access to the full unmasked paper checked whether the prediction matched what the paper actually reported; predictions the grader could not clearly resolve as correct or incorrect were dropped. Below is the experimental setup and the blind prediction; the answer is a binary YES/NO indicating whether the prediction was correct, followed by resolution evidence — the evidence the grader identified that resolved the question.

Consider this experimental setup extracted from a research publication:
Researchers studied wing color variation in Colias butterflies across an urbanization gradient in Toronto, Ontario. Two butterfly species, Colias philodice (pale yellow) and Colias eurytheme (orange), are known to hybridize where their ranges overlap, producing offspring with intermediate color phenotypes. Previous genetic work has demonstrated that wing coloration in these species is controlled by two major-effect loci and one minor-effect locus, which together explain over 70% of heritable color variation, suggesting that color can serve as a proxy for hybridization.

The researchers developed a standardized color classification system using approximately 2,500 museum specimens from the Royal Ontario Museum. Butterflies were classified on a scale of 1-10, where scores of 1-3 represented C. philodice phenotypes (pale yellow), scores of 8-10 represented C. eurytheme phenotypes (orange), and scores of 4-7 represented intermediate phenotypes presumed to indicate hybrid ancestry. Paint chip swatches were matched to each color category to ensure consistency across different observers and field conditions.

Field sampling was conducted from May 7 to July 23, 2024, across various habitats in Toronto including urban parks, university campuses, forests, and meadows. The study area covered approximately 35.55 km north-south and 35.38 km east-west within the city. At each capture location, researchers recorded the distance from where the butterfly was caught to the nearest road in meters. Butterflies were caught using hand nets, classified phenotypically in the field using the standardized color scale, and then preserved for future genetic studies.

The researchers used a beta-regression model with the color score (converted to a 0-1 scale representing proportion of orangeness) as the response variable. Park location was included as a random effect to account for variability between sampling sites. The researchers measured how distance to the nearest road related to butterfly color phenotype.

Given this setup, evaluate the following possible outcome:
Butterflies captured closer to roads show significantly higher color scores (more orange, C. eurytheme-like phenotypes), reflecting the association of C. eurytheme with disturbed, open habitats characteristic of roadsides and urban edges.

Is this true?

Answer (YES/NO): NO